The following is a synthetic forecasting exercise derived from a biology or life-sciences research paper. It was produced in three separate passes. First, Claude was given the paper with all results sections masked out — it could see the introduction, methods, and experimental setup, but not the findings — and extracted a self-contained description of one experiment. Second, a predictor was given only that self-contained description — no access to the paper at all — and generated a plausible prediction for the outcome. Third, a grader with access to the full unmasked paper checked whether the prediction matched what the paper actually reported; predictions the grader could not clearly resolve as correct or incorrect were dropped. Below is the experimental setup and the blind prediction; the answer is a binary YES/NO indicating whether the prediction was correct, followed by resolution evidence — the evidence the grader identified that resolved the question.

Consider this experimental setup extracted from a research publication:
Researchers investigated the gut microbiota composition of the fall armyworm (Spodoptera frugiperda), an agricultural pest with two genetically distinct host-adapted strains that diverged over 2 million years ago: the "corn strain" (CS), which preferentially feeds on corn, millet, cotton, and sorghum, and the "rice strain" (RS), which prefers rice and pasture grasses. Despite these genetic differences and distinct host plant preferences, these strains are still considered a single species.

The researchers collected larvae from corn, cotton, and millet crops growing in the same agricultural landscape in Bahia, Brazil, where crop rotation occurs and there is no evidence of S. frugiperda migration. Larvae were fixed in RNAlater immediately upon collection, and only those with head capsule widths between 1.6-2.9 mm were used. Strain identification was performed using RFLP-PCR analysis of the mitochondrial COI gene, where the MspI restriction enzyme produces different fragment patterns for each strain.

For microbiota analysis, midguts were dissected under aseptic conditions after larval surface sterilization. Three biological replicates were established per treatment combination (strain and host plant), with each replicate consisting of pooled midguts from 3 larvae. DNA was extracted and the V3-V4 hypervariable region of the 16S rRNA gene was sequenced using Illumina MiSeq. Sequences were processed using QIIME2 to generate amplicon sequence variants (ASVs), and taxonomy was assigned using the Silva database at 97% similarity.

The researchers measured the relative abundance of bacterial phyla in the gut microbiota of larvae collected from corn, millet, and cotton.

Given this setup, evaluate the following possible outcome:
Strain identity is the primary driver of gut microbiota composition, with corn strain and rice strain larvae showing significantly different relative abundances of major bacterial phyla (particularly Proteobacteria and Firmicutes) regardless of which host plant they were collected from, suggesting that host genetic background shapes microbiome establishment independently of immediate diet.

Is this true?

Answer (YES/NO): NO